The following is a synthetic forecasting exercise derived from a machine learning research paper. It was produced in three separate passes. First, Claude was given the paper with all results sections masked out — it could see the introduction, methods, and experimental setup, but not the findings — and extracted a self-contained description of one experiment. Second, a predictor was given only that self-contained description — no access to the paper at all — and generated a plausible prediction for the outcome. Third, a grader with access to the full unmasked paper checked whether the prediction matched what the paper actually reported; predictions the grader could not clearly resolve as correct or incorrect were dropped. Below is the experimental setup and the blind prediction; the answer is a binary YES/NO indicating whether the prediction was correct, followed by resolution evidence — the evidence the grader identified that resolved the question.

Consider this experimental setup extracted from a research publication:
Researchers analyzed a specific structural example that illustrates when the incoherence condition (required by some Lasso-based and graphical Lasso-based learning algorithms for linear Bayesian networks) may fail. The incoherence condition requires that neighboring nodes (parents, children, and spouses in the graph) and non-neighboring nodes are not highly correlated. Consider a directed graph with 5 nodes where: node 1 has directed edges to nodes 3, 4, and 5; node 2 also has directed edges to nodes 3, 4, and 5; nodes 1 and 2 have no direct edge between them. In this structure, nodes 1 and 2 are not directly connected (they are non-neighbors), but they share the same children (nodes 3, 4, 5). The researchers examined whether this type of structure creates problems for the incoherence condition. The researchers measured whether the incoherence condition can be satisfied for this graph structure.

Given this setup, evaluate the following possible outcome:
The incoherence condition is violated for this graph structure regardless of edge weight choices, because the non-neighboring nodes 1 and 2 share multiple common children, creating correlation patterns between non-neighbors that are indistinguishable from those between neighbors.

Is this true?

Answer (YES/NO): NO